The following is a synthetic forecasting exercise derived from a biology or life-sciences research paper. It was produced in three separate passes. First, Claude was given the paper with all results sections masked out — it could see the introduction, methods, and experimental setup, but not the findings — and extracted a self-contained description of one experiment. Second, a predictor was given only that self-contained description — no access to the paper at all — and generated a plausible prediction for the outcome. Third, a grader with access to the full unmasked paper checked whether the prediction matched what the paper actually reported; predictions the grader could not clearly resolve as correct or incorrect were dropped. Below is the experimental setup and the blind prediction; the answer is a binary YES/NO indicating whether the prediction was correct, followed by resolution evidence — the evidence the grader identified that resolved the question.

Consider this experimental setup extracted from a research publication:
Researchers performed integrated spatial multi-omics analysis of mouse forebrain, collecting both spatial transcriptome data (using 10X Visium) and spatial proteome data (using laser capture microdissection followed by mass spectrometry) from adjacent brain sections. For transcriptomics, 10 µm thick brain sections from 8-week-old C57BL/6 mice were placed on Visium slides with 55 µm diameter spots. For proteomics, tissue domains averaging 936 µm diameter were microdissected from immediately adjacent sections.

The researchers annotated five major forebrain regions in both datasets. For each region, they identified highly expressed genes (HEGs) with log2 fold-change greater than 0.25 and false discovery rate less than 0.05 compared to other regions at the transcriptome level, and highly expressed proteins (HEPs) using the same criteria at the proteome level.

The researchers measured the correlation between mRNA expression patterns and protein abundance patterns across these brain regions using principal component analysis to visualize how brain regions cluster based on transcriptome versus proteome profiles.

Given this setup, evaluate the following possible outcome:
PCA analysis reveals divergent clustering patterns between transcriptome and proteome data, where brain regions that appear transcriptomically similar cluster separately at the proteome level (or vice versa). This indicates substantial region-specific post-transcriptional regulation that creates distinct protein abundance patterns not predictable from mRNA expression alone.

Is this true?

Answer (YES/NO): NO